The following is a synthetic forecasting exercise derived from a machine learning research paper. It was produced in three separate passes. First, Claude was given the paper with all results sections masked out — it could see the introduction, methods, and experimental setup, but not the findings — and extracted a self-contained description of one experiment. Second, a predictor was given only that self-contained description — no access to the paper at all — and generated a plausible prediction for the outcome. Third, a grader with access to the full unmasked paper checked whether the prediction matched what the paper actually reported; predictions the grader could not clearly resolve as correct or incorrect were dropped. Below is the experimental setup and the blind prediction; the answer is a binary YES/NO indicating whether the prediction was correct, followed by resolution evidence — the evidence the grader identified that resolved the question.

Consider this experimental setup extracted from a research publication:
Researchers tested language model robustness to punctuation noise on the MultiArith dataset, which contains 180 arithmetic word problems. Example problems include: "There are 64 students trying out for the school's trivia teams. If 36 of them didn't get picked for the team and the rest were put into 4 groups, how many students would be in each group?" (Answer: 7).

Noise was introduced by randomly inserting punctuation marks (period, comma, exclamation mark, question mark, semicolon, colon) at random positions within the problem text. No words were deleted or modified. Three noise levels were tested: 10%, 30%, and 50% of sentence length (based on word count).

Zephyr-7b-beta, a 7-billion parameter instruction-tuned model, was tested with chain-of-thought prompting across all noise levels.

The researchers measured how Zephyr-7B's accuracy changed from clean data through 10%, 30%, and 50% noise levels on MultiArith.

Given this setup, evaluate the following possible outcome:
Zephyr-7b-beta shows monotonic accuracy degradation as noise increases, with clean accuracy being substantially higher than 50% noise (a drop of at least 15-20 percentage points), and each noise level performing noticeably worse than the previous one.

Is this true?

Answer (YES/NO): YES